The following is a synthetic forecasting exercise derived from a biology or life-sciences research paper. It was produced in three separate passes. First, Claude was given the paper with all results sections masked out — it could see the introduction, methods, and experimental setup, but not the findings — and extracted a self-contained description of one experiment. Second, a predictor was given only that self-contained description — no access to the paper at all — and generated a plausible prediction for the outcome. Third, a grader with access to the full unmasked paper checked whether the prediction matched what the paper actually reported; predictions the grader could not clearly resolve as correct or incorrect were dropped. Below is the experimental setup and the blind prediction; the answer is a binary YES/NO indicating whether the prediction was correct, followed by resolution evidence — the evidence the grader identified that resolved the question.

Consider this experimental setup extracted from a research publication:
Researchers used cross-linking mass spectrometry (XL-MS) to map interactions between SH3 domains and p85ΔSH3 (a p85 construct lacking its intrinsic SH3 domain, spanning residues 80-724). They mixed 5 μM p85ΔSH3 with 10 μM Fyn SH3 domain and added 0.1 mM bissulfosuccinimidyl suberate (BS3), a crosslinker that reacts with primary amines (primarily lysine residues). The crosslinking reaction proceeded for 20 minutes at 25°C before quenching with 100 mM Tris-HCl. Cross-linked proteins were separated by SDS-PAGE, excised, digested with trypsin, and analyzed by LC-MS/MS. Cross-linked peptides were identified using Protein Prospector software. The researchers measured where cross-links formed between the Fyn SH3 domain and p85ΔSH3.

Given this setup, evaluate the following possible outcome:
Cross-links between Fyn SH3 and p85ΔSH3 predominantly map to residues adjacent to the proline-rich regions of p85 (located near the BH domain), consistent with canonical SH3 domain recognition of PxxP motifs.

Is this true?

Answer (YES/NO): NO